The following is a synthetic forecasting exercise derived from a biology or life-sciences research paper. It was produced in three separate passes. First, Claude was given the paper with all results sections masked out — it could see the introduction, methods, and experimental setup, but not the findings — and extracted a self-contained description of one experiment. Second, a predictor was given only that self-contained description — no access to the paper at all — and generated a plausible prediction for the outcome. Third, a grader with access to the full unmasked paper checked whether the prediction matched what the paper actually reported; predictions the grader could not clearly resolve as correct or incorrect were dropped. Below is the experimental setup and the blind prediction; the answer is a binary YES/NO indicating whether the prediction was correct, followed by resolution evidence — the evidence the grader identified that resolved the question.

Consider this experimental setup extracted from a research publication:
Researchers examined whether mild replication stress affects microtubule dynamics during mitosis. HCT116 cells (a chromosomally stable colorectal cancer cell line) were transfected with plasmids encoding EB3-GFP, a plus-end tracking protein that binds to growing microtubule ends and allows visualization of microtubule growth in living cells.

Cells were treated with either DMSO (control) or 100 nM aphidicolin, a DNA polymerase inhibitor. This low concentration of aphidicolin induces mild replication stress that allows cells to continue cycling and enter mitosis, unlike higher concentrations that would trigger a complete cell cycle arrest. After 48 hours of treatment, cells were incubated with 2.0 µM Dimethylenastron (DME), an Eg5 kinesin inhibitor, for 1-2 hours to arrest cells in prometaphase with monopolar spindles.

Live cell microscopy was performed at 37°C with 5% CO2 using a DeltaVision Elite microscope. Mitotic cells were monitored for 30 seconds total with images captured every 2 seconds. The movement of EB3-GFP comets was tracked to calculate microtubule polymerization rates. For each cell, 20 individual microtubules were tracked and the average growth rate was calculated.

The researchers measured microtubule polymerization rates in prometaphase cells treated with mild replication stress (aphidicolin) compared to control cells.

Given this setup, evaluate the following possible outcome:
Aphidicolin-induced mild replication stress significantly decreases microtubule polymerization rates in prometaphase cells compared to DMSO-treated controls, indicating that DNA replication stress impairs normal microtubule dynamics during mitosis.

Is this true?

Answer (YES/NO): NO